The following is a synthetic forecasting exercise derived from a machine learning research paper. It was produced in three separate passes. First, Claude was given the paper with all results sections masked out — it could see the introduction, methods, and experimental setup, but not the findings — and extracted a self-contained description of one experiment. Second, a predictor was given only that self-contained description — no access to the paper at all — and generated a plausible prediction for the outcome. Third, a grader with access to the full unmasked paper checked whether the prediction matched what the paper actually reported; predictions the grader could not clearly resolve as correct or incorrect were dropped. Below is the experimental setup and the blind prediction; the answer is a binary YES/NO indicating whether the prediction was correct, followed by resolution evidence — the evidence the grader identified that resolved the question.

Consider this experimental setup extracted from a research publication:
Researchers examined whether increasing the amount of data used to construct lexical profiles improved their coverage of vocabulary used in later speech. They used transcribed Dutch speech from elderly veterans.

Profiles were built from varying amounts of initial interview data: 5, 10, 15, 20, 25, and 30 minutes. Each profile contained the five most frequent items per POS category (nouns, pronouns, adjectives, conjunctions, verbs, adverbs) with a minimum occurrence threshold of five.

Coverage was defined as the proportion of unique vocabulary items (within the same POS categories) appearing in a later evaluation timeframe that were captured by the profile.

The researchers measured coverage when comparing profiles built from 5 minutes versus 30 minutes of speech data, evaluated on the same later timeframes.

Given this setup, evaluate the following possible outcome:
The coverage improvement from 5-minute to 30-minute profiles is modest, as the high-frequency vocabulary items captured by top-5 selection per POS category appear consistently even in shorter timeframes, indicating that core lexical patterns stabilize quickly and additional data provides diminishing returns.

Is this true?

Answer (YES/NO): NO